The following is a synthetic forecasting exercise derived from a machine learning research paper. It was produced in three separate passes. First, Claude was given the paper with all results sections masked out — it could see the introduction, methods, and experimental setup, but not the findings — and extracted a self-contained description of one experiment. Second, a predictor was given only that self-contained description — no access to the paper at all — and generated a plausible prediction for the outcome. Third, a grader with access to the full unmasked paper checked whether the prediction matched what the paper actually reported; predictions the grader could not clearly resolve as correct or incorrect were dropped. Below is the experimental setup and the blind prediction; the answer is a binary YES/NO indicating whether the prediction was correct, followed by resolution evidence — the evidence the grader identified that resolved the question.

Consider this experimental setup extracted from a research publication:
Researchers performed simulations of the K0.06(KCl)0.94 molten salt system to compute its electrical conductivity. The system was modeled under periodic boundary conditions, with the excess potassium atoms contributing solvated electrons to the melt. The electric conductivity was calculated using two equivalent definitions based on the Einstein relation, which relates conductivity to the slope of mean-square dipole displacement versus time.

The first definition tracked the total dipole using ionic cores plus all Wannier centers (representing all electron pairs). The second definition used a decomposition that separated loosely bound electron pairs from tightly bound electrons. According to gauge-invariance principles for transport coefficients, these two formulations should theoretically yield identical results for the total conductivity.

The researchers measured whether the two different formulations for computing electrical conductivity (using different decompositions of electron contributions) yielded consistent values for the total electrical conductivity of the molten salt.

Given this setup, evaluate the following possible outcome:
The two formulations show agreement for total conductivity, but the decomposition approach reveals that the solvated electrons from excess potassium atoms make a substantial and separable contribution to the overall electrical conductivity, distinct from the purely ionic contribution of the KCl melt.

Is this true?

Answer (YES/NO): YES